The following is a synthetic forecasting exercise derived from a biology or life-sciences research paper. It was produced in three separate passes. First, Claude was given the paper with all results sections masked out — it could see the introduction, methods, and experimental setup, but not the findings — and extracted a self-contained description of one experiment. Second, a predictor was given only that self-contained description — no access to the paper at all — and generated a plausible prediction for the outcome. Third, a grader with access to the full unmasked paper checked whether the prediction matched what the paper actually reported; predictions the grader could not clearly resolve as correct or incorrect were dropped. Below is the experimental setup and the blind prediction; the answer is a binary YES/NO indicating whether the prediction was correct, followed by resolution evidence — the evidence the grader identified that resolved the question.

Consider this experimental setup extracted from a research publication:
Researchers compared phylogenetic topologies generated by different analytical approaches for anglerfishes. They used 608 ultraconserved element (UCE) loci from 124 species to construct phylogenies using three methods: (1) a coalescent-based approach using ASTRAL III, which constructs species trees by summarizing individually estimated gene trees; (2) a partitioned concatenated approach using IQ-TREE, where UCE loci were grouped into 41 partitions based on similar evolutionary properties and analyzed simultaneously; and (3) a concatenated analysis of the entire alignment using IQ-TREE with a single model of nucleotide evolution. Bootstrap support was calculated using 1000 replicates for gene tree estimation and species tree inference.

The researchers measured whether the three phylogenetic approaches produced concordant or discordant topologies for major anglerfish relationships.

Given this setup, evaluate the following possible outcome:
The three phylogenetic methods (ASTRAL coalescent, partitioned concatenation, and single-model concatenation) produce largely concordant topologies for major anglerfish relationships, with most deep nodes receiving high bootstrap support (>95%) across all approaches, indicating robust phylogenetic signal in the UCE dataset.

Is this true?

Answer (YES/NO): NO